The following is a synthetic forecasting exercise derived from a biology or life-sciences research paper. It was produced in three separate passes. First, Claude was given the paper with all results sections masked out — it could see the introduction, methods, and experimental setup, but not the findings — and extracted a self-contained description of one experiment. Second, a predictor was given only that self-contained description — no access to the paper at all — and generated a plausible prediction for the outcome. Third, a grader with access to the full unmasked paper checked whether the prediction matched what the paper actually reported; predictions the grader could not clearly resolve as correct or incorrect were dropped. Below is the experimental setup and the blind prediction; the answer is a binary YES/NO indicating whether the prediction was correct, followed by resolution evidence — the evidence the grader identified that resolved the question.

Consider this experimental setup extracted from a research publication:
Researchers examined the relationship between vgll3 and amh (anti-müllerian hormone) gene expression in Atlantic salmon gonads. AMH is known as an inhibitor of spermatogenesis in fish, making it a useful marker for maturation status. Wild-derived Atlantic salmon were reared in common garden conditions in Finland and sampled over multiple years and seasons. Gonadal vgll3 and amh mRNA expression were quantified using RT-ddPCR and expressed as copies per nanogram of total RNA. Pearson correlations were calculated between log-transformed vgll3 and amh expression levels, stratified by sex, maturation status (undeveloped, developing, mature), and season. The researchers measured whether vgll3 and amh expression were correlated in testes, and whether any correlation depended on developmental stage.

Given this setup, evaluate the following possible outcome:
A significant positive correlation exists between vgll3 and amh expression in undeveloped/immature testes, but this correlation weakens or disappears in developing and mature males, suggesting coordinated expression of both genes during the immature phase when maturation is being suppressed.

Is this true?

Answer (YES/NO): NO